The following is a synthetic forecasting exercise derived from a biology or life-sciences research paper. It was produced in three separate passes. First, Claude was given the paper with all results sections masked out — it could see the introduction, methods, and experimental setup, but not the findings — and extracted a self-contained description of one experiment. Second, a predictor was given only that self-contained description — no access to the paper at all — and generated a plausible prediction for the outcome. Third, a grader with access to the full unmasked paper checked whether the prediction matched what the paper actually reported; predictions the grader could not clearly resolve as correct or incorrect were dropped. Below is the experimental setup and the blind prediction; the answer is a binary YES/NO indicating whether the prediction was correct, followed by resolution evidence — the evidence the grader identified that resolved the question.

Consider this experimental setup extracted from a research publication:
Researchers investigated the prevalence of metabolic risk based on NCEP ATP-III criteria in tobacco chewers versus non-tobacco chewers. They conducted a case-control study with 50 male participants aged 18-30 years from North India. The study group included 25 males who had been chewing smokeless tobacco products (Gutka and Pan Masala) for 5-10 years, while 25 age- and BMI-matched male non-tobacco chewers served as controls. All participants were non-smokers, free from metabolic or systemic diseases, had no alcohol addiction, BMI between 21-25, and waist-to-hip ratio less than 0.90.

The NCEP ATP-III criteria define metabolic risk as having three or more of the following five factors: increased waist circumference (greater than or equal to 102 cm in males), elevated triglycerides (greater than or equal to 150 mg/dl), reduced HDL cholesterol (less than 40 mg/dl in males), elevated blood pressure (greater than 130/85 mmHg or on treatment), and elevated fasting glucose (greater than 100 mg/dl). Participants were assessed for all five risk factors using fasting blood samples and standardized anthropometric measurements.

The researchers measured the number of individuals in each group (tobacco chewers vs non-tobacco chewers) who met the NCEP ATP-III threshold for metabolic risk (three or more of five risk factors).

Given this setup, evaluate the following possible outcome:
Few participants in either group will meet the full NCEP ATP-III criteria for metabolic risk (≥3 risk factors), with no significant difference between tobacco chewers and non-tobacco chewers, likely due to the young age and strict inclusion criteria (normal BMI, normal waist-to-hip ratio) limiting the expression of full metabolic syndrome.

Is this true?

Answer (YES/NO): NO